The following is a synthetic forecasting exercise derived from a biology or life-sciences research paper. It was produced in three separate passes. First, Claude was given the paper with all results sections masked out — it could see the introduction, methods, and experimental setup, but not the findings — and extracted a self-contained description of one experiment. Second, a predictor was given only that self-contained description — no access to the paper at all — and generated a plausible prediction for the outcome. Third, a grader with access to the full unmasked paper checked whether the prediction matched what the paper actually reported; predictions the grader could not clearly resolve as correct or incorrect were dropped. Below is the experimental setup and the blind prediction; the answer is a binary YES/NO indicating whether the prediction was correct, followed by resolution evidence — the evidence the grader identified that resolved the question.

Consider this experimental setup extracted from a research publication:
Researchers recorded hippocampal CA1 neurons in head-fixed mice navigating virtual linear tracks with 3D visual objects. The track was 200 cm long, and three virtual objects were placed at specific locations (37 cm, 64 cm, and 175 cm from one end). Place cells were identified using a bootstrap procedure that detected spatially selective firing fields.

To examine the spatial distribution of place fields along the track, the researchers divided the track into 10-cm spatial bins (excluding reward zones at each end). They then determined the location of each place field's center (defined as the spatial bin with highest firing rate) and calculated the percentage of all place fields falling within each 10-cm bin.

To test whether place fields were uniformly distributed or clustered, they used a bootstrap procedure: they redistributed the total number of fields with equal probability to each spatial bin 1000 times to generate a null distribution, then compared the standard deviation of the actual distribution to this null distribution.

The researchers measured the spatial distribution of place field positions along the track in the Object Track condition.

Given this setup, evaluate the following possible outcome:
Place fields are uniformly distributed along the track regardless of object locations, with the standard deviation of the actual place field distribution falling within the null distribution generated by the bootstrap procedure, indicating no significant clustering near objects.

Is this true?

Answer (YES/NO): NO